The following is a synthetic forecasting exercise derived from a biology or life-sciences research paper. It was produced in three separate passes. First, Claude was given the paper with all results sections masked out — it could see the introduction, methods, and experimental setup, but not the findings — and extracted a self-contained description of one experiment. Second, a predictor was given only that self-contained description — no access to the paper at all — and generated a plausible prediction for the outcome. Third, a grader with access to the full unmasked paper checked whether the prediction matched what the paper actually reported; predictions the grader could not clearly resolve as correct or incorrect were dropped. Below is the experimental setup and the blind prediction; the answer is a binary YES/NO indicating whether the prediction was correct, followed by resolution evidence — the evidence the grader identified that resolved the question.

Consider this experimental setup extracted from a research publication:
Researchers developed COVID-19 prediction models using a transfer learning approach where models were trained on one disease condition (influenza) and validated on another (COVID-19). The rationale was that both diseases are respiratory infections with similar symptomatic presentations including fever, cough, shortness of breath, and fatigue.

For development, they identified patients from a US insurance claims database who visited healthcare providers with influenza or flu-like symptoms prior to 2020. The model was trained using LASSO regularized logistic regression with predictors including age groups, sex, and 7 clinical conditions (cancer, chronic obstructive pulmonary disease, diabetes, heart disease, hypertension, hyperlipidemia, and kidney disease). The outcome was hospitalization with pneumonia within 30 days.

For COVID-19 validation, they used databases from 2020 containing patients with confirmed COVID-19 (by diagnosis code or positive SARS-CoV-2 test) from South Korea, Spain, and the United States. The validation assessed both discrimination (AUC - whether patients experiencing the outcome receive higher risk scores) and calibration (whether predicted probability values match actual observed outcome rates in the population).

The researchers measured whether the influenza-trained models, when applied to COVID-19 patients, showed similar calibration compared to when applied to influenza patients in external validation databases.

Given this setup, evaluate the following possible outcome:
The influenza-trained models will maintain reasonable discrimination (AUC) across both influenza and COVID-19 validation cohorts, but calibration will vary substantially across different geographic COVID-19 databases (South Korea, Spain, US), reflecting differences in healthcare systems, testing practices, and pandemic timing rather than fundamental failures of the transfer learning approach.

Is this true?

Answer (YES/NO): NO